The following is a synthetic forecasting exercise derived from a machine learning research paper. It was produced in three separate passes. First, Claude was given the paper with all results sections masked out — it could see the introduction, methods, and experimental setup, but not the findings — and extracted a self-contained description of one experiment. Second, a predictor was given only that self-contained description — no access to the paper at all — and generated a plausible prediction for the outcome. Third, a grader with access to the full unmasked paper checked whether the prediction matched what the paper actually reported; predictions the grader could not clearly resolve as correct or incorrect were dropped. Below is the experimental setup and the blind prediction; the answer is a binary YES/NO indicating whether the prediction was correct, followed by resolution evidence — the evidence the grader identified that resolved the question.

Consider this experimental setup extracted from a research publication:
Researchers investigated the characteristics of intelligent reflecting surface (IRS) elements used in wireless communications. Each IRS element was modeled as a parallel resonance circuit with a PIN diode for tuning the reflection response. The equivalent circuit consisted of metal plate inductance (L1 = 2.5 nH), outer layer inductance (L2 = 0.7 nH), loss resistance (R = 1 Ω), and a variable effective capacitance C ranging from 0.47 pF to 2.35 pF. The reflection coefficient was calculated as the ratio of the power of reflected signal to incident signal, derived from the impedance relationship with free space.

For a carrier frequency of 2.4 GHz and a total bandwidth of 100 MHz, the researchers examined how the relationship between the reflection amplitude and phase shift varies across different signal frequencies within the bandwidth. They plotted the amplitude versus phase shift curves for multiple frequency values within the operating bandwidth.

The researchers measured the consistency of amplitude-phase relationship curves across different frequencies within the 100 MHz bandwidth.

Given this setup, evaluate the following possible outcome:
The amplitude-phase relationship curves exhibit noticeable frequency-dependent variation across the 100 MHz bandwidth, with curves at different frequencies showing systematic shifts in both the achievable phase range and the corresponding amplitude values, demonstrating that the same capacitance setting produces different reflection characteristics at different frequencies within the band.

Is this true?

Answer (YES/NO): NO